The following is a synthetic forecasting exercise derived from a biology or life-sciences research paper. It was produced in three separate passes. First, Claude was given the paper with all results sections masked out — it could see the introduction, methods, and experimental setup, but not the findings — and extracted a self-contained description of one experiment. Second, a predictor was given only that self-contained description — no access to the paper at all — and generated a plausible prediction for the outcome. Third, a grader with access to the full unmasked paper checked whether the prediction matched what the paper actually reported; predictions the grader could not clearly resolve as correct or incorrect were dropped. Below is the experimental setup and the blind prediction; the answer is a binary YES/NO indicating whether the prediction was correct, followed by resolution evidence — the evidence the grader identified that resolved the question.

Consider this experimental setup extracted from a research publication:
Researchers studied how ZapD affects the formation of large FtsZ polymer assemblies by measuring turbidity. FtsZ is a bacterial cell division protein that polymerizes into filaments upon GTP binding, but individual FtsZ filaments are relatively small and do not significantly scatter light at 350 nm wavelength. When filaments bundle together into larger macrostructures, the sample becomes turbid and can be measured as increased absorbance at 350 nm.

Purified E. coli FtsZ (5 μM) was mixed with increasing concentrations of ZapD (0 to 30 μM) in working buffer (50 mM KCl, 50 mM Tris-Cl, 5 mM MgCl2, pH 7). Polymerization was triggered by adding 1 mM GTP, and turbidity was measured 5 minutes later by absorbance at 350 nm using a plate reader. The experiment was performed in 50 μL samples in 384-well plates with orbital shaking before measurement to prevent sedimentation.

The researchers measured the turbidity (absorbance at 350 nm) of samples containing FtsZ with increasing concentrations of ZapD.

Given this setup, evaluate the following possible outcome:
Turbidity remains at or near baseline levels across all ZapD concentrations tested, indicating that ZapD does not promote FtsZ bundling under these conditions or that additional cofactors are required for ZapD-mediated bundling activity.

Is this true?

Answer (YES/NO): NO